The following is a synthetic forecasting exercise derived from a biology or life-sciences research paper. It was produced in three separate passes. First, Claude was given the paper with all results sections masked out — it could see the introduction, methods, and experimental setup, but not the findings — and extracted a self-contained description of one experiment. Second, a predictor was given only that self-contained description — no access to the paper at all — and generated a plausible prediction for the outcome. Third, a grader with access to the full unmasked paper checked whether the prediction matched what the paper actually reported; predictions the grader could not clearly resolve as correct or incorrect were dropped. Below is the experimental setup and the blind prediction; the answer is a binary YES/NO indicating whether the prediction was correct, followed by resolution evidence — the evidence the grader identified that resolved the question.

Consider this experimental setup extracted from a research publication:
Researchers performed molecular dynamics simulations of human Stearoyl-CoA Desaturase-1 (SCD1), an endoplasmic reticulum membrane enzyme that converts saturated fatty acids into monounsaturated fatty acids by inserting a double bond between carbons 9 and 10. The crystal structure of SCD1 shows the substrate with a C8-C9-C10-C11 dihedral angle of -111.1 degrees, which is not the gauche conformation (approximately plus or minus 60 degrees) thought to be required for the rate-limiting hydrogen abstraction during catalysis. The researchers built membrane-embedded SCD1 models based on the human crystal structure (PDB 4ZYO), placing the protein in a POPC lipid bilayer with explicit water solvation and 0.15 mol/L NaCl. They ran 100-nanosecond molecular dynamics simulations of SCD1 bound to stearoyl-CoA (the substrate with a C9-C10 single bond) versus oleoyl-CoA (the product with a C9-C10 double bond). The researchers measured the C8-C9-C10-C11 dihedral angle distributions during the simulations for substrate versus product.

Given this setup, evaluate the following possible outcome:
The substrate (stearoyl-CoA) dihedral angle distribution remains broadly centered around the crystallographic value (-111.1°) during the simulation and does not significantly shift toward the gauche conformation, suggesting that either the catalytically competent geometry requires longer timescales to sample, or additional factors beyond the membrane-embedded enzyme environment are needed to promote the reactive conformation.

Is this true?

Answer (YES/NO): NO